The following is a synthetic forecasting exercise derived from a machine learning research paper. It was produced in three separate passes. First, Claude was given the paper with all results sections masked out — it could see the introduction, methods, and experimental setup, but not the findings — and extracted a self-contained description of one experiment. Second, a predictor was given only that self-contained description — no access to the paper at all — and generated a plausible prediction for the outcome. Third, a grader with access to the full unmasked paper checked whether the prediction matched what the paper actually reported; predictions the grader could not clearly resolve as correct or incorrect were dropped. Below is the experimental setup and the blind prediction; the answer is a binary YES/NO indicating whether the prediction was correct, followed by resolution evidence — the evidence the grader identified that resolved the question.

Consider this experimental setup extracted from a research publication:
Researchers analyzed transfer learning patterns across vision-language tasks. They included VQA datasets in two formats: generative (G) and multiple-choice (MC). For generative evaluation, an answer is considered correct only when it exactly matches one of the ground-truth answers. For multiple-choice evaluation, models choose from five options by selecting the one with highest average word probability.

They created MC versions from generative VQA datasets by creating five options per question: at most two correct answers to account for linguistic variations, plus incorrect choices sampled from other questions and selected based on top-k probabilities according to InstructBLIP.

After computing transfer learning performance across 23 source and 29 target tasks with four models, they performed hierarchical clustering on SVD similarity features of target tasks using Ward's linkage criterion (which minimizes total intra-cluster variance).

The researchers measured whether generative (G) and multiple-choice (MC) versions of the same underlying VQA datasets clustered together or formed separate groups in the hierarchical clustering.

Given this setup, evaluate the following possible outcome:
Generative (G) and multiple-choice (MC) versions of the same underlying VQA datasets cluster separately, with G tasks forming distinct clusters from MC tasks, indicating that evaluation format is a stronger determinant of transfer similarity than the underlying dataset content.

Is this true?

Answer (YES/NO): YES